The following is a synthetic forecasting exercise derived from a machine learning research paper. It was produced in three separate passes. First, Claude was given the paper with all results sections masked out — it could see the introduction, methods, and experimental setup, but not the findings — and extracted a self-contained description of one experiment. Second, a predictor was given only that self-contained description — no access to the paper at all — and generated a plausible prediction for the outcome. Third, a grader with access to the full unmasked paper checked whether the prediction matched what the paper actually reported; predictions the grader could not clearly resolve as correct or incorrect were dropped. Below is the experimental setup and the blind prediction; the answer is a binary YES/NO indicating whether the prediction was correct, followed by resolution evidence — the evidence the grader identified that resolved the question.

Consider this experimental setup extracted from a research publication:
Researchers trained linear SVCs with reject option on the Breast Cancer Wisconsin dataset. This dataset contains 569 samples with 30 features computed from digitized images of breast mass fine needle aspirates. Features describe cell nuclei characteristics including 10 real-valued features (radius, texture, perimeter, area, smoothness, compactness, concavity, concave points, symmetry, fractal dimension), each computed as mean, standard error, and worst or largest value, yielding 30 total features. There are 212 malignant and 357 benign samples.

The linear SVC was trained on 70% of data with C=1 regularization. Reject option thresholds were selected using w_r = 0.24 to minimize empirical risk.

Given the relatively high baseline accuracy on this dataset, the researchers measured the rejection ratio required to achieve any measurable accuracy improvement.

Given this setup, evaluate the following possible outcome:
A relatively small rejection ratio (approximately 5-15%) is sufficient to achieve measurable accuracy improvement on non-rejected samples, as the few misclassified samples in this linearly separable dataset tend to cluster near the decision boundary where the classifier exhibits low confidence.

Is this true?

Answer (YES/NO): NO